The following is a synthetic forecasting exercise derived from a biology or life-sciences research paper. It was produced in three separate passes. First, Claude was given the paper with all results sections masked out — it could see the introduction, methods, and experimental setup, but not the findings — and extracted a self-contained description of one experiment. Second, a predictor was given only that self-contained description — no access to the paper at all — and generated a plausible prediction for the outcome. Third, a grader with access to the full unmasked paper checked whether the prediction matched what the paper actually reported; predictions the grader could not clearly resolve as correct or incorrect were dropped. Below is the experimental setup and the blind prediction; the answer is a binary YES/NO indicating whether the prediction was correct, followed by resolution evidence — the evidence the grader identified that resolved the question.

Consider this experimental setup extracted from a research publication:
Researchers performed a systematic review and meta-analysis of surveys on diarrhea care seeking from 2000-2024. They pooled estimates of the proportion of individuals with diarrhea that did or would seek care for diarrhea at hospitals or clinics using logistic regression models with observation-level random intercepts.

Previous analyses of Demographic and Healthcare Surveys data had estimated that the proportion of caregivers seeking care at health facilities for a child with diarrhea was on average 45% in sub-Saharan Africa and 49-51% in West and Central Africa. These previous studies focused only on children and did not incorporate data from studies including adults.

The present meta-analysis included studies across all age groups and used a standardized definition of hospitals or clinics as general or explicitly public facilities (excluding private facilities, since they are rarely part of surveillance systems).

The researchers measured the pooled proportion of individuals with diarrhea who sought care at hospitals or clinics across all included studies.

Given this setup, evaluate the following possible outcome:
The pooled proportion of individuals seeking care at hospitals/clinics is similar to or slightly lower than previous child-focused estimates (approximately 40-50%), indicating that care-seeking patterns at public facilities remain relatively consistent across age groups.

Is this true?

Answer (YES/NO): NO